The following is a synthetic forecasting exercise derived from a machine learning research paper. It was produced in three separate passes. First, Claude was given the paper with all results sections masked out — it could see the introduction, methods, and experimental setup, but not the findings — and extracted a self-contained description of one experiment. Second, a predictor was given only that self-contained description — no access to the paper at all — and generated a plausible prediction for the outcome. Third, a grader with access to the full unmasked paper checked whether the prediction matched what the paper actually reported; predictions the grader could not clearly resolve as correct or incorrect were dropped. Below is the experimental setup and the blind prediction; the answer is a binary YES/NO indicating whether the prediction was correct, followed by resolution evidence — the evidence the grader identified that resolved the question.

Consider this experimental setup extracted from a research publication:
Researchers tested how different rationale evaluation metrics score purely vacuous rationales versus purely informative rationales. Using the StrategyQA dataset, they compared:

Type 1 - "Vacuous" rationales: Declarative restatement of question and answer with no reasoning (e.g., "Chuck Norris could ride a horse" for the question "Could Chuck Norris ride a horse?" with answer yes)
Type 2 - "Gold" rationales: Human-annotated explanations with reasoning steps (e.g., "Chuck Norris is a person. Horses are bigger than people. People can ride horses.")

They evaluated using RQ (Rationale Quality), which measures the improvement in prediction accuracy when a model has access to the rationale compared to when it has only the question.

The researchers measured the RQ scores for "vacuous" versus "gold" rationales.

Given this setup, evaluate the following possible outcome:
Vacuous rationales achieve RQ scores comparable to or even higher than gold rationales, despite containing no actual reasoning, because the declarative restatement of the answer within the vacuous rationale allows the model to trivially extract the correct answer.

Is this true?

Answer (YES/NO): YES